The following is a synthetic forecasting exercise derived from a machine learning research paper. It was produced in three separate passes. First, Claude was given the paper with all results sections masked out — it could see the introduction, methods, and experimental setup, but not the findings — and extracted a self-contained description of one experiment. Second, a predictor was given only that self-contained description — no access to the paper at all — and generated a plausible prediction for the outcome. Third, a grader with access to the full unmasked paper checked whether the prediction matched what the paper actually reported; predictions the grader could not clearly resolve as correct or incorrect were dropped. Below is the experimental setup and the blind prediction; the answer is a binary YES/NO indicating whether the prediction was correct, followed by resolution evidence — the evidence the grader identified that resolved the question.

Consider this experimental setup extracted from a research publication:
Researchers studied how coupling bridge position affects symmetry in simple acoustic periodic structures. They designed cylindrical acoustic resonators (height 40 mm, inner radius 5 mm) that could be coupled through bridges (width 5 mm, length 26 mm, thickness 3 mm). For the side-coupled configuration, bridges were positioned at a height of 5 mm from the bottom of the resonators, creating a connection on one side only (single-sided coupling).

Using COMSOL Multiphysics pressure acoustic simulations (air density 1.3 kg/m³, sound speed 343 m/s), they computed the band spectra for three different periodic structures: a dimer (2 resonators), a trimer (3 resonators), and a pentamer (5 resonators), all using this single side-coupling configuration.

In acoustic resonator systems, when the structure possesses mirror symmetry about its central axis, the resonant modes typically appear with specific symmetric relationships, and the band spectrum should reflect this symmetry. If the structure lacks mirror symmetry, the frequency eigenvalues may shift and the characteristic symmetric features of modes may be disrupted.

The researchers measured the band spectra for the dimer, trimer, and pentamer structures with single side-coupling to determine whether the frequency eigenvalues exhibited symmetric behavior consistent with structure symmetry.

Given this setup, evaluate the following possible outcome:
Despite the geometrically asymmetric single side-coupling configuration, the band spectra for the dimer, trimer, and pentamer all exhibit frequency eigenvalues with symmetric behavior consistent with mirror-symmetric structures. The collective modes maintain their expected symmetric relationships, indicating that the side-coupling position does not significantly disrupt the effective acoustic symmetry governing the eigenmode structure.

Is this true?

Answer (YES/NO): NO